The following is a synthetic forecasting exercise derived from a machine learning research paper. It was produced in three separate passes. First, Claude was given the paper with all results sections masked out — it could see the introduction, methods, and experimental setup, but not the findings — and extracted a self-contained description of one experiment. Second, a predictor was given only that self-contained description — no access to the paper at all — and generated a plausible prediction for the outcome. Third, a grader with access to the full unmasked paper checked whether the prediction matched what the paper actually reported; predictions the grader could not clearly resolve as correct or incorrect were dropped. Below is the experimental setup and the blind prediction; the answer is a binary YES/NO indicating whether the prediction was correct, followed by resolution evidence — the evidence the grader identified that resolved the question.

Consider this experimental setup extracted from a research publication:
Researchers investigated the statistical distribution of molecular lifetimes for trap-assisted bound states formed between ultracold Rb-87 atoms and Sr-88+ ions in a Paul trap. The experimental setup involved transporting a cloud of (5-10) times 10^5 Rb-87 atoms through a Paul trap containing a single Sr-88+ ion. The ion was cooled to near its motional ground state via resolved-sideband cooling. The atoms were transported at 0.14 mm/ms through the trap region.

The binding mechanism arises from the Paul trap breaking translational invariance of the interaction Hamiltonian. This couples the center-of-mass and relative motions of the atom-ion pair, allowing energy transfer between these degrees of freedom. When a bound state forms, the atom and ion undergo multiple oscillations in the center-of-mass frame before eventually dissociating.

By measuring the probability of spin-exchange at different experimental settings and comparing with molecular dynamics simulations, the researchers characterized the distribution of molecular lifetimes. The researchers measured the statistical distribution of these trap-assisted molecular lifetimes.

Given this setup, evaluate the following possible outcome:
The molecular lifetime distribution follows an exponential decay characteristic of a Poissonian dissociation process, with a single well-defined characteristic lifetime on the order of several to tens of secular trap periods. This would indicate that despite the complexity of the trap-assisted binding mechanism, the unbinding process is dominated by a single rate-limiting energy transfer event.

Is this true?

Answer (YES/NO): NO